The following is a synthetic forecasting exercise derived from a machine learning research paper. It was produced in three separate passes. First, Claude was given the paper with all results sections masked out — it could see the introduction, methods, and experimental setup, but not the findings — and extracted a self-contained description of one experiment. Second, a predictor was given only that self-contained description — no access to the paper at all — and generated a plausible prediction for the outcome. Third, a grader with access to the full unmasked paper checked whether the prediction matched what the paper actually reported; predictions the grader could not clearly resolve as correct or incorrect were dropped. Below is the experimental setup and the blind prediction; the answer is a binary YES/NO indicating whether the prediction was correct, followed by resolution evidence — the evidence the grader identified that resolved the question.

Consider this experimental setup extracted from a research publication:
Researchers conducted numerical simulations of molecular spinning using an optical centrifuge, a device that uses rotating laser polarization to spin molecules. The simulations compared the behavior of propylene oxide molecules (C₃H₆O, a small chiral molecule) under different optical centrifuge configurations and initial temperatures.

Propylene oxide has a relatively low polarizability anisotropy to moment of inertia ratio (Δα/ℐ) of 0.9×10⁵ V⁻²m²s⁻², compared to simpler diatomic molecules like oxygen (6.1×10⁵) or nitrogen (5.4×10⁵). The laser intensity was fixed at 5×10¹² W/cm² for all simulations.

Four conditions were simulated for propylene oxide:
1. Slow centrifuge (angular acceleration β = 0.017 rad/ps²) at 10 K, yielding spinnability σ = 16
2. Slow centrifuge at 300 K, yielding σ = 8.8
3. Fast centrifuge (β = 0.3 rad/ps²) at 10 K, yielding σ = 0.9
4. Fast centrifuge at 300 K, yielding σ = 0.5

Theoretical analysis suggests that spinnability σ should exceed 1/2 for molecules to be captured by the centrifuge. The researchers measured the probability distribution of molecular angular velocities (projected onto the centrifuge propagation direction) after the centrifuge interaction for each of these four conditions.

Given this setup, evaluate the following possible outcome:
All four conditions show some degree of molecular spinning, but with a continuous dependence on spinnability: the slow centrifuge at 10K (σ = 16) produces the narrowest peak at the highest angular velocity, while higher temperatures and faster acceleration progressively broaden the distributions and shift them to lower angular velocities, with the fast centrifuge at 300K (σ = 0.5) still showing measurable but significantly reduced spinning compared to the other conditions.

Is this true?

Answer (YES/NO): NO